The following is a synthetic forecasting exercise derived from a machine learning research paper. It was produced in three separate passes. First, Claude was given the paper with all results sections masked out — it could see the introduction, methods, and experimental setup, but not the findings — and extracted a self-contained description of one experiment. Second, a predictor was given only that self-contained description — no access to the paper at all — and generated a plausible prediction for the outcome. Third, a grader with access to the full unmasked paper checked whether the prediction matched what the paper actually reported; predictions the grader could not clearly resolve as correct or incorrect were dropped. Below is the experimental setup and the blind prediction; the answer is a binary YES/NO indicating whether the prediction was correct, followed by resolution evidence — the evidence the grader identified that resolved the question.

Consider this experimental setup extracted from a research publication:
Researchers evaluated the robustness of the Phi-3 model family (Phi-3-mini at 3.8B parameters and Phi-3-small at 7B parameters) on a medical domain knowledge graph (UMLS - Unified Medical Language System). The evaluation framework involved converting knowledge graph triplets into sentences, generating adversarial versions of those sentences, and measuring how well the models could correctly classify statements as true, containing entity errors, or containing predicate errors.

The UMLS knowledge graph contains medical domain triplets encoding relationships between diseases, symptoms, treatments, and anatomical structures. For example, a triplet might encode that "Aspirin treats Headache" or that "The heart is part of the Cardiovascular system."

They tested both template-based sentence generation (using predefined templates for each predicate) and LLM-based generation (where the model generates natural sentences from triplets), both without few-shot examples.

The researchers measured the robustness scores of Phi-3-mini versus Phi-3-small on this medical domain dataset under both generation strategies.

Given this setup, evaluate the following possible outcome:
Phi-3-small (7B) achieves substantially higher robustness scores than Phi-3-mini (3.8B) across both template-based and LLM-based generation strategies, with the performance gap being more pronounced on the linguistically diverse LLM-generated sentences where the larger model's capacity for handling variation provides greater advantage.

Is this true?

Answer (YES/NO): NO